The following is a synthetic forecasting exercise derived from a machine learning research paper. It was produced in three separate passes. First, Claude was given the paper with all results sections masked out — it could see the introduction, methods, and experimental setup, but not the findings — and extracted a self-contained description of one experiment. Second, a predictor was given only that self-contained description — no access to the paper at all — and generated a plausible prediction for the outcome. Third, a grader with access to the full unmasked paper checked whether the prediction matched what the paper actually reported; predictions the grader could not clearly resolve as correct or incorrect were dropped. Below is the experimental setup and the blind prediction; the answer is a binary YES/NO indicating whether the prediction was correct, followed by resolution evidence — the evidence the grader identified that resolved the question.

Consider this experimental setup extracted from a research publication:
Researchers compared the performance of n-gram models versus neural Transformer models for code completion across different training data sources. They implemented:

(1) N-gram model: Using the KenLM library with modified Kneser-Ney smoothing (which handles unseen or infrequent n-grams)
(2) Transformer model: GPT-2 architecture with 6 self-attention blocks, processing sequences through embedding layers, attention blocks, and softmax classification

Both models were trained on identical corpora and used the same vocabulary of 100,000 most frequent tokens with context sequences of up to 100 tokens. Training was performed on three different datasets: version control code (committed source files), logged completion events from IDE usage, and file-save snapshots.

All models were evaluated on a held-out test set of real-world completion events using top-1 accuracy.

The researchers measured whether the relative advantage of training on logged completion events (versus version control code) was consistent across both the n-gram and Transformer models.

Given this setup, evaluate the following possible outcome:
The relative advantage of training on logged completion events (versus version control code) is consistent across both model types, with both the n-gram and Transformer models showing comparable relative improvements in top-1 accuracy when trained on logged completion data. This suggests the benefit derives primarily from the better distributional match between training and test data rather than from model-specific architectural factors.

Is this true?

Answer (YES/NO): NO